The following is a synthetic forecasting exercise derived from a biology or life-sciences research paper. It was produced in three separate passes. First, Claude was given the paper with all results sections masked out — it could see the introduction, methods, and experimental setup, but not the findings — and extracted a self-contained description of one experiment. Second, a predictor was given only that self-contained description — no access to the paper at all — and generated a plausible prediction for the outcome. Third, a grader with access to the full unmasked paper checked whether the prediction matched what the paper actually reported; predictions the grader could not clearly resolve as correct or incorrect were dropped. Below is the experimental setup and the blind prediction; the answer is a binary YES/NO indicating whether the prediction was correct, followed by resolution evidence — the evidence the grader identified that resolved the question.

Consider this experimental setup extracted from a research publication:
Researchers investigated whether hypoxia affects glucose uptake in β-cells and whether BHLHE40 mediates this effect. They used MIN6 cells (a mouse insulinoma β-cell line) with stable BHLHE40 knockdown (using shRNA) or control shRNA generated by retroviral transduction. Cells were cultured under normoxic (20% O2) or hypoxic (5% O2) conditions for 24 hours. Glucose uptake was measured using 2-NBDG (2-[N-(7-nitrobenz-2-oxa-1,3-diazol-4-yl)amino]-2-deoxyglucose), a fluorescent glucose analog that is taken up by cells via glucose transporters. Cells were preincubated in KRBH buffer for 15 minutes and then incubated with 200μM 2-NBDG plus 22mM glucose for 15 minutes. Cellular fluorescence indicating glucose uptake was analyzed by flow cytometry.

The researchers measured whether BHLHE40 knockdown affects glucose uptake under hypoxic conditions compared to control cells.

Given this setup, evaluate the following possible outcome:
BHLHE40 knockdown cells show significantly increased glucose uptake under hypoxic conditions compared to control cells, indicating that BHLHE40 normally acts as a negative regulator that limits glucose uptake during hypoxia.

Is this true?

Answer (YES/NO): NO